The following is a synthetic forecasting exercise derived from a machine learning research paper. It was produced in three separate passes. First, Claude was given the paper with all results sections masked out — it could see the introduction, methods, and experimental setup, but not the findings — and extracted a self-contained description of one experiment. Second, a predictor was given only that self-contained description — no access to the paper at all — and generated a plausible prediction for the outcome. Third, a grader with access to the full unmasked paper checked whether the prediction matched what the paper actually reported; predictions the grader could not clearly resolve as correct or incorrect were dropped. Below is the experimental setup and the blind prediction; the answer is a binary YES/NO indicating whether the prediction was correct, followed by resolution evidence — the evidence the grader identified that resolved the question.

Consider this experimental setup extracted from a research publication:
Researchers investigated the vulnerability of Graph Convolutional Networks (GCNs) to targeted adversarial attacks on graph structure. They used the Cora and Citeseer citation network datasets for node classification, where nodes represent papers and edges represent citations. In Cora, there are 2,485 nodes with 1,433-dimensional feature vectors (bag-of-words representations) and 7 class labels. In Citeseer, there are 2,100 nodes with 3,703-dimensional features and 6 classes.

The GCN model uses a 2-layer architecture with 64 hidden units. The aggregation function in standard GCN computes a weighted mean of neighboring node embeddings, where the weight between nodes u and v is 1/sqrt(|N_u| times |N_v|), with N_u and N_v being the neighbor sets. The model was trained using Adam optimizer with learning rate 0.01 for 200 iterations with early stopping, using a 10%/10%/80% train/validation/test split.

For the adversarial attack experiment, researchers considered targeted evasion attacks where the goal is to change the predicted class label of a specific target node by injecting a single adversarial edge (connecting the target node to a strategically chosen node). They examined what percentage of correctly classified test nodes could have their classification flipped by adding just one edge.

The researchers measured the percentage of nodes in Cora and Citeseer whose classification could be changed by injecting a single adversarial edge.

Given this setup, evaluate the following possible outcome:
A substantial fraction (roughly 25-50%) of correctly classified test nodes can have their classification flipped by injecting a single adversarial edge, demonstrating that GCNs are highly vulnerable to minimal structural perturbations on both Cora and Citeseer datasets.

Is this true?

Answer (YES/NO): NO